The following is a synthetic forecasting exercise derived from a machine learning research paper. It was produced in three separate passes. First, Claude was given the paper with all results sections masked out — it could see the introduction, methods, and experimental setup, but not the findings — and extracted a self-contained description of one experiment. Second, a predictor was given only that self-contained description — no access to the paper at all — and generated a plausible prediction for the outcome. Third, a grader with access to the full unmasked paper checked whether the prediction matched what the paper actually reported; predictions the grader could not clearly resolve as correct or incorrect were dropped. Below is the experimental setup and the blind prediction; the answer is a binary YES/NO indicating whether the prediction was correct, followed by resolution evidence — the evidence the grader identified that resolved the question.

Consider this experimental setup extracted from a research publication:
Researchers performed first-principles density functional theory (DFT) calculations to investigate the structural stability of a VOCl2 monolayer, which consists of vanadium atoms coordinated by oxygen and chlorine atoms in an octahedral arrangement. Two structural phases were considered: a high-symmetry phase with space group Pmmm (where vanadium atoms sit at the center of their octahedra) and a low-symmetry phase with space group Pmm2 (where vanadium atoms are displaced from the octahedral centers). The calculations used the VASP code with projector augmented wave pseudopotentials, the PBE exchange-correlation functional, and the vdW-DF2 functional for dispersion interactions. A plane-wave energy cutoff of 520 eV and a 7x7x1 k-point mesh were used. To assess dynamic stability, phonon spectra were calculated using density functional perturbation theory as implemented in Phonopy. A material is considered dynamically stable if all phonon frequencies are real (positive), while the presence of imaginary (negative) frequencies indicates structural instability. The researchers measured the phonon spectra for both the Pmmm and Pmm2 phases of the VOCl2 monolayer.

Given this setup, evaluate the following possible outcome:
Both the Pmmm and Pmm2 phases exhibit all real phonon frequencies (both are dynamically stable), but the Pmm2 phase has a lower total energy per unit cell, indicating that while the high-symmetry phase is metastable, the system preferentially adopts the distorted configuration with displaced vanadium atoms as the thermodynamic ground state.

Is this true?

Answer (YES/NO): NO